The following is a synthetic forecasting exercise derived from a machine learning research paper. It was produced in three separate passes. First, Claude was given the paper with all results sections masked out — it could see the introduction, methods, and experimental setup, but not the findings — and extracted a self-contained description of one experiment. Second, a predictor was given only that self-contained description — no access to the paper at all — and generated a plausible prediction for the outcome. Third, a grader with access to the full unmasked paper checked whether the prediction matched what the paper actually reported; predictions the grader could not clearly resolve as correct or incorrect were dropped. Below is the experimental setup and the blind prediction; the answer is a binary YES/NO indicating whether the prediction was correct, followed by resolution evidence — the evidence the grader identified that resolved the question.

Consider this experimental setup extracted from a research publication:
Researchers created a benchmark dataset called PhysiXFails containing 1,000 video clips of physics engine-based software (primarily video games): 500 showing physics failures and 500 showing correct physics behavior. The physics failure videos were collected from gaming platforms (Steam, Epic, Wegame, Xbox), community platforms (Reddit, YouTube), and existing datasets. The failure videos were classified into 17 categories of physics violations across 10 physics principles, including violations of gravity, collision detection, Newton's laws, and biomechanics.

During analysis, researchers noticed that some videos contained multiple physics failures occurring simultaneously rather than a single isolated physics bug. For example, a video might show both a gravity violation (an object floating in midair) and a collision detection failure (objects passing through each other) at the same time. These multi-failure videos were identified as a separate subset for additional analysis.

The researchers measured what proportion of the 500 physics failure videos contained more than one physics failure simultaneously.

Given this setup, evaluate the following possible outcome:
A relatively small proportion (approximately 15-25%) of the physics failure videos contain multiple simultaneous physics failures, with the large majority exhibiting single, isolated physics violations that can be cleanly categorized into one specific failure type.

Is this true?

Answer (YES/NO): NO